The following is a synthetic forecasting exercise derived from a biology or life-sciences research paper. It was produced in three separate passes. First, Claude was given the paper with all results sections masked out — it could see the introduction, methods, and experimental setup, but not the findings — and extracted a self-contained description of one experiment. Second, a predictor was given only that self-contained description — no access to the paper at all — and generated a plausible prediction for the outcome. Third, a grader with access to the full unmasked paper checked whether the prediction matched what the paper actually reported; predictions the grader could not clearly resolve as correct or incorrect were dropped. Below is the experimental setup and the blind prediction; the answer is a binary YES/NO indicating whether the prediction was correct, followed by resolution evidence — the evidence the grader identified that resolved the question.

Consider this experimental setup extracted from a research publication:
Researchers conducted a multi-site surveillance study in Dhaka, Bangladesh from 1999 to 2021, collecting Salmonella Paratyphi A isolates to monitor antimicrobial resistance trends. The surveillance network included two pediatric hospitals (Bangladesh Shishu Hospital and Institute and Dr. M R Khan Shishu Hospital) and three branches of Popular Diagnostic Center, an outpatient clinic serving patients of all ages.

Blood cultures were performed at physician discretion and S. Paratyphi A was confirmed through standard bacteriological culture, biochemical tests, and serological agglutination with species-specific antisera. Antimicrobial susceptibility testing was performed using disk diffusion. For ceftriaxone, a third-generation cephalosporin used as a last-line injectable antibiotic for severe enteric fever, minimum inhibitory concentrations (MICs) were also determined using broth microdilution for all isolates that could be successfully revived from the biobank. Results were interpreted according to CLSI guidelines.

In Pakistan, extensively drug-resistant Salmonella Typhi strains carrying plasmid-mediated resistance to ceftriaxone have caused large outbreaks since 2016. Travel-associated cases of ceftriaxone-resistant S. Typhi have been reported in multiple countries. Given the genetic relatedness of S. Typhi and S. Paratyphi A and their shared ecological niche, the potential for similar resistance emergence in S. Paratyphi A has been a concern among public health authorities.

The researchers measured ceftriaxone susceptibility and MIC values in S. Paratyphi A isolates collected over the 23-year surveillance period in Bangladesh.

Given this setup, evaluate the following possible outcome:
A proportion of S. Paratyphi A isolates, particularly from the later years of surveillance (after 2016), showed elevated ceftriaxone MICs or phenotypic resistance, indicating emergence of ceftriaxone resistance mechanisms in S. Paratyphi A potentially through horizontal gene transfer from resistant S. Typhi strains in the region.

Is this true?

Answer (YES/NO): NO